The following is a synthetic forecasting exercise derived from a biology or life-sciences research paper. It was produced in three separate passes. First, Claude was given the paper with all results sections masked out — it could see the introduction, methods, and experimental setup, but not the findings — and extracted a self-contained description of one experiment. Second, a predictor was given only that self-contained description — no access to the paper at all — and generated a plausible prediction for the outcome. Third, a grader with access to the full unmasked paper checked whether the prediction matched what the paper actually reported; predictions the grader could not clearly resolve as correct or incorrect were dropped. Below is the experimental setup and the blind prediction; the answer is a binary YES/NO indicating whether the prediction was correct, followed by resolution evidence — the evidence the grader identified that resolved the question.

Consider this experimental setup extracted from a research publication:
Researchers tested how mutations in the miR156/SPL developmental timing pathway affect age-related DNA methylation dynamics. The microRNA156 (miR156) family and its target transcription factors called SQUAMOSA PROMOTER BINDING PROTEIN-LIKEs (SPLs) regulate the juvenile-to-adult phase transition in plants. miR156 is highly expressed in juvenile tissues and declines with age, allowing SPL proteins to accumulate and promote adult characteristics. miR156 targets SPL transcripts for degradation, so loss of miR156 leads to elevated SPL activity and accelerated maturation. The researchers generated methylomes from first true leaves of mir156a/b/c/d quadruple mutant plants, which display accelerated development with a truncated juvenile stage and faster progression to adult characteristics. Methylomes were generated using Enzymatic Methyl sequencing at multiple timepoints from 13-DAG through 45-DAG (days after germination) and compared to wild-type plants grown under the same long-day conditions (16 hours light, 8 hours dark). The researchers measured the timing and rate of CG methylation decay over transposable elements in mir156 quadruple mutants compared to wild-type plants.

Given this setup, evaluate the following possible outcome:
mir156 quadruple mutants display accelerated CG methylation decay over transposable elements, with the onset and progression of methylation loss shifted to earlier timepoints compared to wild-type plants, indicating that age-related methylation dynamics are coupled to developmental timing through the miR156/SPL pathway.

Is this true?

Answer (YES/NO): YES